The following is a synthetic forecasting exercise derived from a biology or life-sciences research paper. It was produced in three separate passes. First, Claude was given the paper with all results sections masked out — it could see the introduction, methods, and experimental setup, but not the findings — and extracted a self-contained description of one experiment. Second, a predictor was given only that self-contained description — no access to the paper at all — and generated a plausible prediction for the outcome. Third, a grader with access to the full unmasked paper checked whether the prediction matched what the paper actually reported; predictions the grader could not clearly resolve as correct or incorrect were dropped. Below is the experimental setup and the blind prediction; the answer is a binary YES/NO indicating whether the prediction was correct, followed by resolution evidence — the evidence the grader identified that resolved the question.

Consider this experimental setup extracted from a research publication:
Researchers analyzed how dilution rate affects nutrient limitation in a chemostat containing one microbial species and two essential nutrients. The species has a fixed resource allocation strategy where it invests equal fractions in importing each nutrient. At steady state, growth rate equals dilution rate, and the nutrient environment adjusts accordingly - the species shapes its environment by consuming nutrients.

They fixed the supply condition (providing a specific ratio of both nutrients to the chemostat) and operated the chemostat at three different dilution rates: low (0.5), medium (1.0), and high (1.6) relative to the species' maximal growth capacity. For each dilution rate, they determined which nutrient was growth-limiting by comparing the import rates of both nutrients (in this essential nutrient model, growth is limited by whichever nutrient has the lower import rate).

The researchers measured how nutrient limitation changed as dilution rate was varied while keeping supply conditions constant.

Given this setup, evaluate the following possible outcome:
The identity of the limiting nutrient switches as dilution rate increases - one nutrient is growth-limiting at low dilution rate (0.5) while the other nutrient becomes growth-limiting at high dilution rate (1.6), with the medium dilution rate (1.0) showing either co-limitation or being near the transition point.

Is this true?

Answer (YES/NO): NO